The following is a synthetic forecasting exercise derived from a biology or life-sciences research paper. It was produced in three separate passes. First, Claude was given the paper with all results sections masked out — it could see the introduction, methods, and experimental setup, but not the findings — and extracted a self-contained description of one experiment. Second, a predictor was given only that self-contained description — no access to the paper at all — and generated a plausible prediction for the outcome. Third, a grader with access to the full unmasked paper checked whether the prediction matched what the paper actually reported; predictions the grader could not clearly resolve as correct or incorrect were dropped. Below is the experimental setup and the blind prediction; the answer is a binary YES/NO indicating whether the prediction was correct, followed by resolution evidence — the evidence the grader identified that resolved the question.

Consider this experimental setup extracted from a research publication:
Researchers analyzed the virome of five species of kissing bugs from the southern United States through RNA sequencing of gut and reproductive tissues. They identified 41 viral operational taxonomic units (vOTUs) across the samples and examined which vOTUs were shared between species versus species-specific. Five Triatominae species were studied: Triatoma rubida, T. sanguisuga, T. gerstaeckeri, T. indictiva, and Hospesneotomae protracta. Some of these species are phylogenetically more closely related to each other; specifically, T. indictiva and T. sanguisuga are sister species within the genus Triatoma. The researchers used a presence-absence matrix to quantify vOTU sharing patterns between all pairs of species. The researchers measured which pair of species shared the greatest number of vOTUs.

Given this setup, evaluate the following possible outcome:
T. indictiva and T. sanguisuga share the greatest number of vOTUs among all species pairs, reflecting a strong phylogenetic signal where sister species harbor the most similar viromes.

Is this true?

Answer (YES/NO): YES